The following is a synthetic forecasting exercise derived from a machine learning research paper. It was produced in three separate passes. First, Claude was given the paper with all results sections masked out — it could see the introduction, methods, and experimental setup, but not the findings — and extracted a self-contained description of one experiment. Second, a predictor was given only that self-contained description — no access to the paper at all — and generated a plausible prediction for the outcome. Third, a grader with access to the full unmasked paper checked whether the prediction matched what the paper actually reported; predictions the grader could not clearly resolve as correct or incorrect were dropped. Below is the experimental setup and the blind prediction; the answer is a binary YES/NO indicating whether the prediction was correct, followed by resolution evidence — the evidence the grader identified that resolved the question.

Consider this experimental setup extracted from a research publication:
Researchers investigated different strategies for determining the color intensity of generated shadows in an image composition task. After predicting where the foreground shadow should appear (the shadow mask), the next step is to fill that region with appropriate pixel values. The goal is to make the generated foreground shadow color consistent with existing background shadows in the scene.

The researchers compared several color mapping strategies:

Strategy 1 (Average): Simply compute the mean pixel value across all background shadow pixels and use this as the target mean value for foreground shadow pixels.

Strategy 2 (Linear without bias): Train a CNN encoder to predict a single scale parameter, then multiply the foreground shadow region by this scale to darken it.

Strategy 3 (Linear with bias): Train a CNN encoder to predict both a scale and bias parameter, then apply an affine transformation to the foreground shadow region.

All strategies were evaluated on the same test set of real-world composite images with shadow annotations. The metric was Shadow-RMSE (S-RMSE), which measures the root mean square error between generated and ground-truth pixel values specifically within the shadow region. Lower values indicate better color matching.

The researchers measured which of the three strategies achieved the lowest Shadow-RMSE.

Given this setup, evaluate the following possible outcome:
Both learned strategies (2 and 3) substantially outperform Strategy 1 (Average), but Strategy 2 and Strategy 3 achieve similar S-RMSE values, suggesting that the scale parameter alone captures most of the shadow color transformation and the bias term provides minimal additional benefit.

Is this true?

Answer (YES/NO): NO